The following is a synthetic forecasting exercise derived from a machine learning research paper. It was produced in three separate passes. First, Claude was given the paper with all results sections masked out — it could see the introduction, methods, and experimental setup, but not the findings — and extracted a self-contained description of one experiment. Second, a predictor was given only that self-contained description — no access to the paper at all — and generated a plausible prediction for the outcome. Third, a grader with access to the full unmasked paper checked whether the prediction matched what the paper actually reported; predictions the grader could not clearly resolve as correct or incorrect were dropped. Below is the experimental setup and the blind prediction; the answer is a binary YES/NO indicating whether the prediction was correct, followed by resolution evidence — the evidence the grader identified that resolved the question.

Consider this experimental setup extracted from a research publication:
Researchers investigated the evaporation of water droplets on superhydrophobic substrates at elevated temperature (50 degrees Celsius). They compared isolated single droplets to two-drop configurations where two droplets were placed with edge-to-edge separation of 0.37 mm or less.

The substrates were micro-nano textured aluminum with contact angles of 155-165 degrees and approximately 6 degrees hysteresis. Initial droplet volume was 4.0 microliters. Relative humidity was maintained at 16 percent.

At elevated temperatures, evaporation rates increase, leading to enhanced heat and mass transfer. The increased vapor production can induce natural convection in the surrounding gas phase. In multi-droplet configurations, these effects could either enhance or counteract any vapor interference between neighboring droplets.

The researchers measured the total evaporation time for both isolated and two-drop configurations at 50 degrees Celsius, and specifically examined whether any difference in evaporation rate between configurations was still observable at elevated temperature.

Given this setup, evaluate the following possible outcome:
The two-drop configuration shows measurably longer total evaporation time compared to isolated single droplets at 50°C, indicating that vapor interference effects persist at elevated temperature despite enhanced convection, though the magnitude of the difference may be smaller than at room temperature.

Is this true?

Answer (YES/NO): YES